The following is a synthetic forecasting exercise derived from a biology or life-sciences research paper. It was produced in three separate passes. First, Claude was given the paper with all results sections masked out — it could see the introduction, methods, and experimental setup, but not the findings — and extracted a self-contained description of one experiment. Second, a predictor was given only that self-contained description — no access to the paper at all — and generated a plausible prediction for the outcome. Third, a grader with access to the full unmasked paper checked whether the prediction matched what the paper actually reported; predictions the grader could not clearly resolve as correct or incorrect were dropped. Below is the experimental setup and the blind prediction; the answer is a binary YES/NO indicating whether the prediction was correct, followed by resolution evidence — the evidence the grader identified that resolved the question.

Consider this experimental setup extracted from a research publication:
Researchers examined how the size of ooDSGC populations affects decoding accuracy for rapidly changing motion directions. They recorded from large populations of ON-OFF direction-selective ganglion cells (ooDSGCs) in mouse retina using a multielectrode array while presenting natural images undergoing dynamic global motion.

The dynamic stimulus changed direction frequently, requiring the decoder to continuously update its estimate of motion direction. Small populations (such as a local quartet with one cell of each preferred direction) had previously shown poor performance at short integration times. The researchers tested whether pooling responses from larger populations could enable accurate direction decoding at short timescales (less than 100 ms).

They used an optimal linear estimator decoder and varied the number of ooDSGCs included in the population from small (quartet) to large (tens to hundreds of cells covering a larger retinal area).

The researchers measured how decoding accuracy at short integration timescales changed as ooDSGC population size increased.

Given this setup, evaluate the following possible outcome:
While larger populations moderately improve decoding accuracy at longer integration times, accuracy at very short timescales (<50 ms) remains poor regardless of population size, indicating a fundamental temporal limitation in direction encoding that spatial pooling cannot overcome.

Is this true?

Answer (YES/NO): NO